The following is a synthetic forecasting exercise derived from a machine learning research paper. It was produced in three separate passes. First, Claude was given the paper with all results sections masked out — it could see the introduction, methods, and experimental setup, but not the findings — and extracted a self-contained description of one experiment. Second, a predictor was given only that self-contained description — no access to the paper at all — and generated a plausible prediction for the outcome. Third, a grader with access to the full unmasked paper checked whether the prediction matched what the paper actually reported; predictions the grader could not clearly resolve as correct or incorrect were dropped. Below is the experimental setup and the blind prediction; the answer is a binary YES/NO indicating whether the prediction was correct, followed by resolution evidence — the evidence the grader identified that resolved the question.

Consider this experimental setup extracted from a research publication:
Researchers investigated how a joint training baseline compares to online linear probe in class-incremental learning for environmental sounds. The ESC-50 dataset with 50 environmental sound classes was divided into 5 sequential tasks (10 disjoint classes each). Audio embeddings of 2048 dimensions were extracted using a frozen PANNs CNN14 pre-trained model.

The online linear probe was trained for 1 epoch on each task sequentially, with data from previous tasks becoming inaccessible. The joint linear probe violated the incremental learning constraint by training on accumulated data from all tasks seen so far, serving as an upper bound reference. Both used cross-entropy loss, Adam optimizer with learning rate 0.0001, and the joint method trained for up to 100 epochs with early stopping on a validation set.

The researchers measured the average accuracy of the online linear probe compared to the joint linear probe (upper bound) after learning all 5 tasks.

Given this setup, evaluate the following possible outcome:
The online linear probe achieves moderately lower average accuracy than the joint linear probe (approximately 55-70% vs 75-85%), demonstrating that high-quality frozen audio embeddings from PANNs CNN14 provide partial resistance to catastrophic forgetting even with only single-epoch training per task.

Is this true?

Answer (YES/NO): NO